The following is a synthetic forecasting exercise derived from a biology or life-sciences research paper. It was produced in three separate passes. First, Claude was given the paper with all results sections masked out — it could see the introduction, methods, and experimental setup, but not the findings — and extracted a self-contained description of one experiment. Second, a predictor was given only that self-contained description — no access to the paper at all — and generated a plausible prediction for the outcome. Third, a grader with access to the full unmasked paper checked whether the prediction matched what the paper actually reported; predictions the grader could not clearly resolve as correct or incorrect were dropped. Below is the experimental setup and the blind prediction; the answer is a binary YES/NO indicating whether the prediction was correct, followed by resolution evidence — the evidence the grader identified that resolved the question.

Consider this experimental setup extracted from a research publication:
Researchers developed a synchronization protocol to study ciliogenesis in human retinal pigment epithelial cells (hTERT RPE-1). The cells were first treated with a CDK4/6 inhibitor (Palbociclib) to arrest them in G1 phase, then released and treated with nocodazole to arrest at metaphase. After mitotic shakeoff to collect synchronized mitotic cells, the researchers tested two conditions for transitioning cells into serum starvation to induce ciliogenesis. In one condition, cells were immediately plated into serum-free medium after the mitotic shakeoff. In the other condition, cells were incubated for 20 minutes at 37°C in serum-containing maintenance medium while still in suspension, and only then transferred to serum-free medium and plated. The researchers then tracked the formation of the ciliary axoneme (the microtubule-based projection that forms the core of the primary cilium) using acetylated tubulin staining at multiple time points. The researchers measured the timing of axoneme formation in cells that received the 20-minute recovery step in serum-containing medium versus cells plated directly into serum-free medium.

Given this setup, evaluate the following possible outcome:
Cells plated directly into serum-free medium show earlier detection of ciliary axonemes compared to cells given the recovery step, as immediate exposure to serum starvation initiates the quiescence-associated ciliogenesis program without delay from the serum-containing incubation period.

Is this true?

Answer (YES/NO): NO